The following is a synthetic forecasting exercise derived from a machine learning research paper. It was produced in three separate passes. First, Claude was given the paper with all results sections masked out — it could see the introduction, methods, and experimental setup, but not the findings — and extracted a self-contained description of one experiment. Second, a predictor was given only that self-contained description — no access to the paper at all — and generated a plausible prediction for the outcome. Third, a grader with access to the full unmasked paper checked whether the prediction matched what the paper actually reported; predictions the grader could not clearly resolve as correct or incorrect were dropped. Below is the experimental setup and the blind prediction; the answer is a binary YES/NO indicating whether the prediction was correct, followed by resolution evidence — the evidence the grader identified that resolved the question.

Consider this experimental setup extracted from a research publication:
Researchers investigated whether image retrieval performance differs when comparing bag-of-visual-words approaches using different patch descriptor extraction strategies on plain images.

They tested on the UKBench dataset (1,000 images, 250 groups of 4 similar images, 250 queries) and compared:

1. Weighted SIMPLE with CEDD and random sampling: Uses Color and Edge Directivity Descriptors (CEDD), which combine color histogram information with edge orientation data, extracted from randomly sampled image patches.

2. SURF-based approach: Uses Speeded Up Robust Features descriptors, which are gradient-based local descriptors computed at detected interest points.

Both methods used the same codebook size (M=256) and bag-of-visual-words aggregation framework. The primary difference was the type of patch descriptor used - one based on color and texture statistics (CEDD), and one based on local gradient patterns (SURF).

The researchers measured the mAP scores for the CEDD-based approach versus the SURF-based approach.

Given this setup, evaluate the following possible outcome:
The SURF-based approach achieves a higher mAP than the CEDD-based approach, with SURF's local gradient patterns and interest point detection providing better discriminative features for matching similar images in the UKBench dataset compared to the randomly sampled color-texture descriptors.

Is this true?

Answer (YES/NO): NO